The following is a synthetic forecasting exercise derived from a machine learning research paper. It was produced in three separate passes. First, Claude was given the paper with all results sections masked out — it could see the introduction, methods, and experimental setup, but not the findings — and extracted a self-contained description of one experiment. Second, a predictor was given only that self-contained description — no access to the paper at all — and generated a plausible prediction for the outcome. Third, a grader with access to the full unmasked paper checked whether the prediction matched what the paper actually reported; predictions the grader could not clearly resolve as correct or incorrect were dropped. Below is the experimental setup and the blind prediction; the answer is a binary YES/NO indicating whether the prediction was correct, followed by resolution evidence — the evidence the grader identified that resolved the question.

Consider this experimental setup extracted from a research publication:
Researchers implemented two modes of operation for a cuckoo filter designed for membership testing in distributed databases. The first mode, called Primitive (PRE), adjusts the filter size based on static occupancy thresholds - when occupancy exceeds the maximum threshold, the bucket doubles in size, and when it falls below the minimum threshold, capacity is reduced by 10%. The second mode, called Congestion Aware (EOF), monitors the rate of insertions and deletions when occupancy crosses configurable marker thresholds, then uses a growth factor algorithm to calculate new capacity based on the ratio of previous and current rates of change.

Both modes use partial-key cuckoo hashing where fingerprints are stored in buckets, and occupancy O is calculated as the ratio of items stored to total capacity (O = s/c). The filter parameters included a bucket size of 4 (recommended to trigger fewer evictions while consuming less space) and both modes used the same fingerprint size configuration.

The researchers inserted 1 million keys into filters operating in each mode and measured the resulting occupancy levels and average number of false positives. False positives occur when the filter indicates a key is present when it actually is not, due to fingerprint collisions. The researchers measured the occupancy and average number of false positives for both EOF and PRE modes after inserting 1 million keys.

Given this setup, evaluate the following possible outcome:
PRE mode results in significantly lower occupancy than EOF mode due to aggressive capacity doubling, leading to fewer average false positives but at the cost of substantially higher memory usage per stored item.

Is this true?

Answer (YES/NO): YES